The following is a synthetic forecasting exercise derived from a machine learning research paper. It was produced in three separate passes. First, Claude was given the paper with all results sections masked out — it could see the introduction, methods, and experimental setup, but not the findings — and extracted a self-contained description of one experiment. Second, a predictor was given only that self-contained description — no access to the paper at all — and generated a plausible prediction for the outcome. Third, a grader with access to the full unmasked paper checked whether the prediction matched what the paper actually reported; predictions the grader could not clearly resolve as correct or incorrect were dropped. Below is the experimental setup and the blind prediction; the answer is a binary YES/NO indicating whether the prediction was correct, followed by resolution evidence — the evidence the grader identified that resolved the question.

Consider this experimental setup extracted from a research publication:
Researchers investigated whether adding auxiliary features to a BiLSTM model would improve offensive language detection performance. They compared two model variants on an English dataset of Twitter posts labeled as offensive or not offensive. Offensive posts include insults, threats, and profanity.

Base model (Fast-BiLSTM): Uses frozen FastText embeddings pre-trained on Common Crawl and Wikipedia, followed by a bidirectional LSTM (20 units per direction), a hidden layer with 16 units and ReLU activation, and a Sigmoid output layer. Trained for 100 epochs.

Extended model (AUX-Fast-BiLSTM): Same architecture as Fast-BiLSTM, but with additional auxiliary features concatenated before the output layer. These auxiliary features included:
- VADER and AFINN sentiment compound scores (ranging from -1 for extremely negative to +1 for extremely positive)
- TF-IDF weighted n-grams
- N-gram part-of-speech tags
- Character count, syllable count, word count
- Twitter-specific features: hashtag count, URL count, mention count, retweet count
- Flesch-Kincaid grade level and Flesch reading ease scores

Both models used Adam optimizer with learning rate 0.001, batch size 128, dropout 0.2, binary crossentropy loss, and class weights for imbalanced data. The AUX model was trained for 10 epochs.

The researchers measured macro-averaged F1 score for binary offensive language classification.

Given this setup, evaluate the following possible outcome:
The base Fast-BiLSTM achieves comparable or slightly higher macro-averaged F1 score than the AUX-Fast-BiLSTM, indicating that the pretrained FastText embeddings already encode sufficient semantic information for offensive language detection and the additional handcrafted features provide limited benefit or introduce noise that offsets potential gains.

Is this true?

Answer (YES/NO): YES